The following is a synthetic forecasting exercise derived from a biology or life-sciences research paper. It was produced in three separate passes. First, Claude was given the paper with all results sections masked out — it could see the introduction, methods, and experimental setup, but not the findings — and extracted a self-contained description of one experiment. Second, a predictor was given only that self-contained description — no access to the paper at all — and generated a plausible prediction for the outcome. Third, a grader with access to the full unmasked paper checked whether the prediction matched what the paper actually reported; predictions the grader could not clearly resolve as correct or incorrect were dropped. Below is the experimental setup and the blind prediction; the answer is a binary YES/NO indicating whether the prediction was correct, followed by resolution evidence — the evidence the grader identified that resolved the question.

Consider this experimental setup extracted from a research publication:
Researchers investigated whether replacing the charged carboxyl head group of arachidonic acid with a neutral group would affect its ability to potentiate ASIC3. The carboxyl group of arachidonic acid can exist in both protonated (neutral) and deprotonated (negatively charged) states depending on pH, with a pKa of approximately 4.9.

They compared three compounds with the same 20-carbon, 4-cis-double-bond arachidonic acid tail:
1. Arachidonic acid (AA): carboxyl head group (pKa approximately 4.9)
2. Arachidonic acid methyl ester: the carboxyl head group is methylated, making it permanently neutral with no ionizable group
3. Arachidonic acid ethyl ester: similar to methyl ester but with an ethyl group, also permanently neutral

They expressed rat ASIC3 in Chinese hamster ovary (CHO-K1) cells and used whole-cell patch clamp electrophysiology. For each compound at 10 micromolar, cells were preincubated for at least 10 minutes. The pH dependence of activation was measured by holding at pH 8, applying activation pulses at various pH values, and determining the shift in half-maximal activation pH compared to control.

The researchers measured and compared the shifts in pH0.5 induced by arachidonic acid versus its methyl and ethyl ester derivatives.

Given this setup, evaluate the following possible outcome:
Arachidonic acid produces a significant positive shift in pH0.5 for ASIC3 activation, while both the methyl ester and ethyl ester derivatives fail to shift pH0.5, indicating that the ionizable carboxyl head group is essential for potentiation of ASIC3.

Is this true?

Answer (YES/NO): YES